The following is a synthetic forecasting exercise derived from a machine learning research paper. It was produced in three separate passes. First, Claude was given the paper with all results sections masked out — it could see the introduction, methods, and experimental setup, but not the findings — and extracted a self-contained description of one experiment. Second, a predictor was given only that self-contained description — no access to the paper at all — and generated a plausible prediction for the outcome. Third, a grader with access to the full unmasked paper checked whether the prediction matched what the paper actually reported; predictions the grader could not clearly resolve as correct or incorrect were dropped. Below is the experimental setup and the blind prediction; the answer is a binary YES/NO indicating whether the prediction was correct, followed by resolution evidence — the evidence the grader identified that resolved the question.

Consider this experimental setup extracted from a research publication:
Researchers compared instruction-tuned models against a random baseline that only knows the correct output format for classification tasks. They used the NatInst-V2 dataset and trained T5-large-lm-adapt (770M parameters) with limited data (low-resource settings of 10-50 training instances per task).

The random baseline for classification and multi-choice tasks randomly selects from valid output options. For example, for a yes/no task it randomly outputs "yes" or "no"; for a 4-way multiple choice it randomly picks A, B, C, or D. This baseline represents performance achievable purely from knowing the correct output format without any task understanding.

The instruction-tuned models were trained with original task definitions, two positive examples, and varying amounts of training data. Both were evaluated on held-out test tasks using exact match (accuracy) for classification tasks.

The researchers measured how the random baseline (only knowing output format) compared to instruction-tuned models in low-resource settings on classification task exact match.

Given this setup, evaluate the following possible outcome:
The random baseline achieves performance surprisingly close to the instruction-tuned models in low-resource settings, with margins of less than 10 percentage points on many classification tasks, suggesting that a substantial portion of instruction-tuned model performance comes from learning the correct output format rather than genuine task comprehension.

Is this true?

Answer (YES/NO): YES